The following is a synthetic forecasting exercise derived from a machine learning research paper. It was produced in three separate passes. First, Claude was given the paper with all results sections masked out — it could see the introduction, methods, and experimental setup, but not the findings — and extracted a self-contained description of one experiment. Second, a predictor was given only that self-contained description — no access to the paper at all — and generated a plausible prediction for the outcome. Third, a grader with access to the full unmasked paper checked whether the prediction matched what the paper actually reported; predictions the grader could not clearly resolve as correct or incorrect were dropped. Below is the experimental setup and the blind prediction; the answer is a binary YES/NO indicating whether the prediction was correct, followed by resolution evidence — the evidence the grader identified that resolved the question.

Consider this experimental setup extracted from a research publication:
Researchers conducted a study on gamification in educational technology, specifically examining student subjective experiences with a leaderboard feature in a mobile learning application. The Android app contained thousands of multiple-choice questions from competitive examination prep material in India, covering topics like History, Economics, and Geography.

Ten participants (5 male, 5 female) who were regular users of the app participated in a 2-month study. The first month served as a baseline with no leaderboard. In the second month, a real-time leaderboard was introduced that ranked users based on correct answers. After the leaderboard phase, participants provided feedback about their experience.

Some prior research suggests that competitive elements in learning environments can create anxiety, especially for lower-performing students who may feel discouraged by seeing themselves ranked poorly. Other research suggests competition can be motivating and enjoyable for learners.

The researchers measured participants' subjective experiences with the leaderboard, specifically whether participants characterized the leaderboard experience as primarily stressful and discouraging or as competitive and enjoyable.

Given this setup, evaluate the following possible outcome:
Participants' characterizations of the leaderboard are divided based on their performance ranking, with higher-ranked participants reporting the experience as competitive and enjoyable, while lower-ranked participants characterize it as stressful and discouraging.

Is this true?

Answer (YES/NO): NO